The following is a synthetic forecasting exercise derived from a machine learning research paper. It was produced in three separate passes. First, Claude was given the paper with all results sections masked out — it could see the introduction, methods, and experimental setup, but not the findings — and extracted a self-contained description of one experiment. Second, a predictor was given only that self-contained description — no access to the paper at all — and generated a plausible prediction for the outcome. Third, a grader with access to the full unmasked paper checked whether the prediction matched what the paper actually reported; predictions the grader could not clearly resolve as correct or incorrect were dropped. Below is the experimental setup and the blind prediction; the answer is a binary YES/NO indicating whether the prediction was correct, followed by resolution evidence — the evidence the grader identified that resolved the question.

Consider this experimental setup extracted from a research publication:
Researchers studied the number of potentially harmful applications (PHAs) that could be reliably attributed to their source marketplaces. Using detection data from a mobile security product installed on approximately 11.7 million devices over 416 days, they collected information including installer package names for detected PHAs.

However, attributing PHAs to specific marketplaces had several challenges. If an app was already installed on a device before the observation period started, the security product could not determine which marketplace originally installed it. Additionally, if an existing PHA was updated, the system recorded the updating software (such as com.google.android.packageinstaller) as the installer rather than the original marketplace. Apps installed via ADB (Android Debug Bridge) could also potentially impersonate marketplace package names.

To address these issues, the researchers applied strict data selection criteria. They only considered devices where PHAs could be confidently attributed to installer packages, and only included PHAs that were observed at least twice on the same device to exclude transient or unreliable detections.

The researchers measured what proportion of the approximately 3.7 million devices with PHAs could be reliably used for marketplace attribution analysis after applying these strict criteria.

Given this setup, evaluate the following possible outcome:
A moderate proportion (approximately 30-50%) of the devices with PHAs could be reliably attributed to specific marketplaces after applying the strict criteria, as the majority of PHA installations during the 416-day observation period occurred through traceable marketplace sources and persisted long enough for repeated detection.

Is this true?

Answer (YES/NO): NO